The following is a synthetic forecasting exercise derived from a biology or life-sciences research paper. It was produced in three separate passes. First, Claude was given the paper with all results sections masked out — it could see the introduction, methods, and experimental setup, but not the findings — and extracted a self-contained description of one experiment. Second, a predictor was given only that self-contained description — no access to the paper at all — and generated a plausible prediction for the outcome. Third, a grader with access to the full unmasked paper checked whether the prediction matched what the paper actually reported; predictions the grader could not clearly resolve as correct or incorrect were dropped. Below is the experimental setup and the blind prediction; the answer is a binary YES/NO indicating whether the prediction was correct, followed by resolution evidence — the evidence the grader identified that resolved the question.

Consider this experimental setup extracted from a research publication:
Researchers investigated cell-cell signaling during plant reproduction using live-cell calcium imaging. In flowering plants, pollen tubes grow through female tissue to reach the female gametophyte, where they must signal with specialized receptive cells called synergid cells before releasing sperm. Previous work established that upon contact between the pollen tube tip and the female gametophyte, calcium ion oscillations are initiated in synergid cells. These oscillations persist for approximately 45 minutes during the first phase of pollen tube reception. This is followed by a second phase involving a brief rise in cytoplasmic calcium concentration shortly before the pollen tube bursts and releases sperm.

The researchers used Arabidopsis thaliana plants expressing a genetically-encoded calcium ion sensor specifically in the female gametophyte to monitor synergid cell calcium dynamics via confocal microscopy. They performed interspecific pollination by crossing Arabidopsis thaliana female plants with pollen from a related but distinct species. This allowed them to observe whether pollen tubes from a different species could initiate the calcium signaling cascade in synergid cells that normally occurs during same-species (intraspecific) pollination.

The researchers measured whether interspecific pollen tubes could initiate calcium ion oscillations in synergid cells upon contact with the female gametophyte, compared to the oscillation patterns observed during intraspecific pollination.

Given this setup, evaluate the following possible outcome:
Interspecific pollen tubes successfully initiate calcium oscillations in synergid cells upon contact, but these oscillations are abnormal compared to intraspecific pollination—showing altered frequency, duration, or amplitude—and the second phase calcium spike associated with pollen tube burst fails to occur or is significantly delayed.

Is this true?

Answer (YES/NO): NO